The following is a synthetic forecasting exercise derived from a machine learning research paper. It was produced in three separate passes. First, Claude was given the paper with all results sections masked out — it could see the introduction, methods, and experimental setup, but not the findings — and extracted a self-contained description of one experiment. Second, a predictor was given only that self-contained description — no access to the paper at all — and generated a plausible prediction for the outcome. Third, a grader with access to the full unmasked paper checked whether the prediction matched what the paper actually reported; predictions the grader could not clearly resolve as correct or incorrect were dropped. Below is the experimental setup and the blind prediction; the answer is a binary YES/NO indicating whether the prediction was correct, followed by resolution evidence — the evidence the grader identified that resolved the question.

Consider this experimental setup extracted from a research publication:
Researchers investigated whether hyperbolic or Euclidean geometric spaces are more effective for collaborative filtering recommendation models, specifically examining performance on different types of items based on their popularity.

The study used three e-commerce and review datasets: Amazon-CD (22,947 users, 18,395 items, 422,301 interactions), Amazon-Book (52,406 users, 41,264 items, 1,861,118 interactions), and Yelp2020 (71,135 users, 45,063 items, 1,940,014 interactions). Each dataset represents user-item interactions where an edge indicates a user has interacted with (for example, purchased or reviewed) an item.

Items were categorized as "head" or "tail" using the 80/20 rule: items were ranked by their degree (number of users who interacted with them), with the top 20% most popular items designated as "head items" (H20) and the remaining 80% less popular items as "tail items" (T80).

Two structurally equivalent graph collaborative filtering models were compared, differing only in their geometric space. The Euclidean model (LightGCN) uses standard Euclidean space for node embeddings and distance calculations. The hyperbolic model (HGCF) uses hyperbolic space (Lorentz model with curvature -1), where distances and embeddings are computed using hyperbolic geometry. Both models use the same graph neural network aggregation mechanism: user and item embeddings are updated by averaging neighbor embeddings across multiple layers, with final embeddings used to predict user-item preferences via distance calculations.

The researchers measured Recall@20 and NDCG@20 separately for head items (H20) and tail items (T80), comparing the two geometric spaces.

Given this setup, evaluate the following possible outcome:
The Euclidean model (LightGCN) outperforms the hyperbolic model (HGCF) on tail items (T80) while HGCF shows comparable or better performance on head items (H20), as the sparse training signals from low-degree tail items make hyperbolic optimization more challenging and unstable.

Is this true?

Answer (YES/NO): NO